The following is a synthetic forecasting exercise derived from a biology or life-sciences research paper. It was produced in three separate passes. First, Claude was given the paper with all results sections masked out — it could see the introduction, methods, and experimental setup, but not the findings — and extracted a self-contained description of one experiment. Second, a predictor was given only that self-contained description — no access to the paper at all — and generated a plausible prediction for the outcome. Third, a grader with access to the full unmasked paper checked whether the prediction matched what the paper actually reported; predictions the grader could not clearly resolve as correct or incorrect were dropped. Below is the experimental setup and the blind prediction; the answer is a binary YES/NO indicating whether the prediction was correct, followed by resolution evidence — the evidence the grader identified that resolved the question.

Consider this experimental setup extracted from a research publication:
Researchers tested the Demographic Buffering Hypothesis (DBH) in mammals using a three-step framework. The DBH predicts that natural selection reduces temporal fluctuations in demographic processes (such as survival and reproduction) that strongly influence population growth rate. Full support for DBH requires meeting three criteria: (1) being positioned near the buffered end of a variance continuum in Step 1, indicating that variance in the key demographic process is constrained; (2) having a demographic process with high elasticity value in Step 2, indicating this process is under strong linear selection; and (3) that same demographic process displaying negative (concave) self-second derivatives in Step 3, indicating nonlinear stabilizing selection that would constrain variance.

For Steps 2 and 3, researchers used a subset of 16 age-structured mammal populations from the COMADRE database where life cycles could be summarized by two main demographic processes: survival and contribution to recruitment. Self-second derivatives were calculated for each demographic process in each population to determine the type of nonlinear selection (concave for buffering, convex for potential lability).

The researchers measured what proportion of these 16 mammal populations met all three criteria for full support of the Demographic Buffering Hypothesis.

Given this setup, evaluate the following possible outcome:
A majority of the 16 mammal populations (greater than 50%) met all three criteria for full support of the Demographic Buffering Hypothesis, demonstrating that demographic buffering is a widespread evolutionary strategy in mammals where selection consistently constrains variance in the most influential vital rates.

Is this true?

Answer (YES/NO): NO